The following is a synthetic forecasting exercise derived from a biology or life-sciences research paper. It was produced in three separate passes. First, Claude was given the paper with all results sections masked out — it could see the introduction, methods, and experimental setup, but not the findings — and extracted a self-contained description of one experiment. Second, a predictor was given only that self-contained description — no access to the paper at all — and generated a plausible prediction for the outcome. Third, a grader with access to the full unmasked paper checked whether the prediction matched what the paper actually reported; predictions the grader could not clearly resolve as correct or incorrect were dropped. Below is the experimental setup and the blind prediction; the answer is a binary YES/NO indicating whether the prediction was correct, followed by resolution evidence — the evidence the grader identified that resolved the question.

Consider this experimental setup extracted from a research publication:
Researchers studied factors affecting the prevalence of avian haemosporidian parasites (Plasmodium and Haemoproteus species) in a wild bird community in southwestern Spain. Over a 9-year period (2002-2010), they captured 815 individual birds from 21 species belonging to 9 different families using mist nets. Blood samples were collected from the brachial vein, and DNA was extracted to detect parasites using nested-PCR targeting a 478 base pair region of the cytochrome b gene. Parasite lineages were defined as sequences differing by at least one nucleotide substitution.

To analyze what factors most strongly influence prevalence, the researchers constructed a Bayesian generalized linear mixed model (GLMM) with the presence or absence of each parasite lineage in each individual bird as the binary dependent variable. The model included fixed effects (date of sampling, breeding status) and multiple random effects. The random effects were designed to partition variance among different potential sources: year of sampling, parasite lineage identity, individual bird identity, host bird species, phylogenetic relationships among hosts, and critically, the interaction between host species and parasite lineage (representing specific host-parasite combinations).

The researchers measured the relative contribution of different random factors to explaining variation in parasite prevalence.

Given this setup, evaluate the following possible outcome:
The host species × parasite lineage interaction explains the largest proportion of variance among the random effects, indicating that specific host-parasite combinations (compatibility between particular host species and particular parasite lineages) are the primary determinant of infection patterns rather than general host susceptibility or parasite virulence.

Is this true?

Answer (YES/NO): YES